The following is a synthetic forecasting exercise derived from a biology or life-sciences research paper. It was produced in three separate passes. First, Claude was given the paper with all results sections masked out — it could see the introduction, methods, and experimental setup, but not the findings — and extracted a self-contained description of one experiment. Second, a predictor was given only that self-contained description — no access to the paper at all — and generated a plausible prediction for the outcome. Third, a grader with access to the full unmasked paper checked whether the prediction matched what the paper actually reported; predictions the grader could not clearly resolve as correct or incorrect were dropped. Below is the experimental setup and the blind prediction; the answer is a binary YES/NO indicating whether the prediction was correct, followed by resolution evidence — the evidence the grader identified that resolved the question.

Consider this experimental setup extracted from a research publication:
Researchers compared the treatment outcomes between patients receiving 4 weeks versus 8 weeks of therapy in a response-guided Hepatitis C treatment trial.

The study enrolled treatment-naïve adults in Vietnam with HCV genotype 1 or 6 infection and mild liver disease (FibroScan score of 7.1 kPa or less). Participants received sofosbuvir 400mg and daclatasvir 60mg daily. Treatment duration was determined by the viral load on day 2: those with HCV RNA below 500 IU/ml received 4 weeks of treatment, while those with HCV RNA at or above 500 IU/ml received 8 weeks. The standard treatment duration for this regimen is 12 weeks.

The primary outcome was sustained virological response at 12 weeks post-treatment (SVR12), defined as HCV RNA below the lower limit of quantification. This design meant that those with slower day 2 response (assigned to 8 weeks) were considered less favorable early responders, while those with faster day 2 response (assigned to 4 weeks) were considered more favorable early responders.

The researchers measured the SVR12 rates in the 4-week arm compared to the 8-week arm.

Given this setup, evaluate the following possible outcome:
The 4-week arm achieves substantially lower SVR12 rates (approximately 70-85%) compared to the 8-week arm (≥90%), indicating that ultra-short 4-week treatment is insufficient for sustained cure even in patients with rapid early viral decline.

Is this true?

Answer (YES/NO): NO